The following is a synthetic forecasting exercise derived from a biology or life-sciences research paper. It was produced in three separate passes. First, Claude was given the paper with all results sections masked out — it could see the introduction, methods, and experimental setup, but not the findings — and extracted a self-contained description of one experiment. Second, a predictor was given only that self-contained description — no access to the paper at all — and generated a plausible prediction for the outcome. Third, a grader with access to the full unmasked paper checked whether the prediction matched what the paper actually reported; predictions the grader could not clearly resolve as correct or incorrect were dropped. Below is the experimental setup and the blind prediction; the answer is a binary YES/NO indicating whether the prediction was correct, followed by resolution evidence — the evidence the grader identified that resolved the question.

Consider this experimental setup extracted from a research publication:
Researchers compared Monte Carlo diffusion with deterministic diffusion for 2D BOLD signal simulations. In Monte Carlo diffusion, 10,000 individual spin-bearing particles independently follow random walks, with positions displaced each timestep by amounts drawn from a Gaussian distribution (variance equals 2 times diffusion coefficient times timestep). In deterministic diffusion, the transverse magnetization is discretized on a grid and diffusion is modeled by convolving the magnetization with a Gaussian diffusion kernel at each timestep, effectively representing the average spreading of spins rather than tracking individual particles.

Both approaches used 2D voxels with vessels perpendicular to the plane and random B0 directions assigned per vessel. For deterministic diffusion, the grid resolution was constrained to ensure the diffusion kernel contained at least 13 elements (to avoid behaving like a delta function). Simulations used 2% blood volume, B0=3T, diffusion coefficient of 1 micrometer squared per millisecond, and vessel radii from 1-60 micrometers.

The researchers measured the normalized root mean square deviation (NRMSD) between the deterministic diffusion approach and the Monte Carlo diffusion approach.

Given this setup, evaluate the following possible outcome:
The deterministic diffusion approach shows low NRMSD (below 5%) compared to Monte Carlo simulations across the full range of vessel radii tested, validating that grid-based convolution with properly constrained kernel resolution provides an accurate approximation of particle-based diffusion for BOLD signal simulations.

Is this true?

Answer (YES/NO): NO